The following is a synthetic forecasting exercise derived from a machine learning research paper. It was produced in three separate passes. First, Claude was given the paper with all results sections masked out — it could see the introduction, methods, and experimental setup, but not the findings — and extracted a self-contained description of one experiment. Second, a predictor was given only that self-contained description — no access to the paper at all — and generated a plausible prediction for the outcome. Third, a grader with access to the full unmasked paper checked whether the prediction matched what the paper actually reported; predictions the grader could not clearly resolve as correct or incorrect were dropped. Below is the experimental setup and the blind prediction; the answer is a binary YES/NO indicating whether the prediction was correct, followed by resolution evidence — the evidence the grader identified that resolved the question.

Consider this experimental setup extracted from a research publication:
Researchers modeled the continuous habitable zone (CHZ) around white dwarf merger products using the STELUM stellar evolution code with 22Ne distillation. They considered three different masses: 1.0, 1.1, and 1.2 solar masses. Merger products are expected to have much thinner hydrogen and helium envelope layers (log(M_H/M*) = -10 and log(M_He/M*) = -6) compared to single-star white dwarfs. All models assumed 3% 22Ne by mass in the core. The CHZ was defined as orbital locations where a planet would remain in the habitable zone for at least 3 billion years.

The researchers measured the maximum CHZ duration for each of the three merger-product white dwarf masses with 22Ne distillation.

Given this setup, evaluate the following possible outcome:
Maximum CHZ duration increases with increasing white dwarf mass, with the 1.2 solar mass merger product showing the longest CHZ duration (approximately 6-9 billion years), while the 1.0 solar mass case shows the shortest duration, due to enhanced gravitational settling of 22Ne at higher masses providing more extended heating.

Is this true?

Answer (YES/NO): NO